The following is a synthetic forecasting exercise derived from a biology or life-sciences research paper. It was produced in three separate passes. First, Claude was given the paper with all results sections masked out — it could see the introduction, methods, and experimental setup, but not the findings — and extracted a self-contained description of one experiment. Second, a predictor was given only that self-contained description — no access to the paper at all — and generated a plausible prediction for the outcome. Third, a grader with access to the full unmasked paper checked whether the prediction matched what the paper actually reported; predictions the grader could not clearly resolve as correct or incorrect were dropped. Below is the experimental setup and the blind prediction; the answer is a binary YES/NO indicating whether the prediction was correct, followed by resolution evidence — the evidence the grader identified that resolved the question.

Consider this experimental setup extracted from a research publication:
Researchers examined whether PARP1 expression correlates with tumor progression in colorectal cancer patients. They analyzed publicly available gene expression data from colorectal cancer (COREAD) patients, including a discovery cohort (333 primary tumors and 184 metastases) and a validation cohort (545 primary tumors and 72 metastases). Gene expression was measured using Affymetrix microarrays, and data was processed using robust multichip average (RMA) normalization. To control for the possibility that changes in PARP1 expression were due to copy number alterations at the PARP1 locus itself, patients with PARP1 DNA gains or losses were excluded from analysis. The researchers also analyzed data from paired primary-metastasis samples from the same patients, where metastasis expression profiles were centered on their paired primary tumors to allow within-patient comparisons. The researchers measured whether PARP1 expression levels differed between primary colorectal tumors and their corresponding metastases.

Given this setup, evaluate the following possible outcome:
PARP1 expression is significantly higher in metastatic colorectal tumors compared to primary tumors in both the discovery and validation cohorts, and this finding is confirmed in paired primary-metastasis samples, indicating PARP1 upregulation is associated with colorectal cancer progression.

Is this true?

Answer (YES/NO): NO